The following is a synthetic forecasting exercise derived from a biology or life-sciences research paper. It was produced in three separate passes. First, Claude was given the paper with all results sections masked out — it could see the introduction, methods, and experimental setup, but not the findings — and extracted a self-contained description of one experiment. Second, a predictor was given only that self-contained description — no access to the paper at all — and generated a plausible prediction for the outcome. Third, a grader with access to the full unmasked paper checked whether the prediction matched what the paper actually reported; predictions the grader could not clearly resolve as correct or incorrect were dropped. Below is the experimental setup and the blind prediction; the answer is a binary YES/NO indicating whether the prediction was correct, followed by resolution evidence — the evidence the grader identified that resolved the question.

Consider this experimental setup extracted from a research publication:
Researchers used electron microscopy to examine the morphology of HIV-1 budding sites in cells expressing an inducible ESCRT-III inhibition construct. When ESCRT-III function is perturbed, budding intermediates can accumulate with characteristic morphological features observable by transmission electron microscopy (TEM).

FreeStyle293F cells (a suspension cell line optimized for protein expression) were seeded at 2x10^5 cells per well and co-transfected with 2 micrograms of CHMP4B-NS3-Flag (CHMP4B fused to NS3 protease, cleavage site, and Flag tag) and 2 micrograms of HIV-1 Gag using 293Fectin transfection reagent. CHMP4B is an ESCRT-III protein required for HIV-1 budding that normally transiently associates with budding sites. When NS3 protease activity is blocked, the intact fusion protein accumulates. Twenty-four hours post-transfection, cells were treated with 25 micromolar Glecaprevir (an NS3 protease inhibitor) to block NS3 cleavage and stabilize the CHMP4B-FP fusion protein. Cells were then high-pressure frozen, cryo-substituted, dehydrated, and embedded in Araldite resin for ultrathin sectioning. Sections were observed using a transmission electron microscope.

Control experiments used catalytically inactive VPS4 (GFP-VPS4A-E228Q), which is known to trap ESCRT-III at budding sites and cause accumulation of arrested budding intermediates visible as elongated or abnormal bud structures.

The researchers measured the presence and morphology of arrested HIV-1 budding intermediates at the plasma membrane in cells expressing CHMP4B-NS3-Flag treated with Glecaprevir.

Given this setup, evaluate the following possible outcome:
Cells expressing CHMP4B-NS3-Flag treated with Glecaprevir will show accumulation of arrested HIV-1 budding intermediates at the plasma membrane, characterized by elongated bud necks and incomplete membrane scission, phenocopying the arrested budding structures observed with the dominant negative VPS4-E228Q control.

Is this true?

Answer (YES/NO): YES